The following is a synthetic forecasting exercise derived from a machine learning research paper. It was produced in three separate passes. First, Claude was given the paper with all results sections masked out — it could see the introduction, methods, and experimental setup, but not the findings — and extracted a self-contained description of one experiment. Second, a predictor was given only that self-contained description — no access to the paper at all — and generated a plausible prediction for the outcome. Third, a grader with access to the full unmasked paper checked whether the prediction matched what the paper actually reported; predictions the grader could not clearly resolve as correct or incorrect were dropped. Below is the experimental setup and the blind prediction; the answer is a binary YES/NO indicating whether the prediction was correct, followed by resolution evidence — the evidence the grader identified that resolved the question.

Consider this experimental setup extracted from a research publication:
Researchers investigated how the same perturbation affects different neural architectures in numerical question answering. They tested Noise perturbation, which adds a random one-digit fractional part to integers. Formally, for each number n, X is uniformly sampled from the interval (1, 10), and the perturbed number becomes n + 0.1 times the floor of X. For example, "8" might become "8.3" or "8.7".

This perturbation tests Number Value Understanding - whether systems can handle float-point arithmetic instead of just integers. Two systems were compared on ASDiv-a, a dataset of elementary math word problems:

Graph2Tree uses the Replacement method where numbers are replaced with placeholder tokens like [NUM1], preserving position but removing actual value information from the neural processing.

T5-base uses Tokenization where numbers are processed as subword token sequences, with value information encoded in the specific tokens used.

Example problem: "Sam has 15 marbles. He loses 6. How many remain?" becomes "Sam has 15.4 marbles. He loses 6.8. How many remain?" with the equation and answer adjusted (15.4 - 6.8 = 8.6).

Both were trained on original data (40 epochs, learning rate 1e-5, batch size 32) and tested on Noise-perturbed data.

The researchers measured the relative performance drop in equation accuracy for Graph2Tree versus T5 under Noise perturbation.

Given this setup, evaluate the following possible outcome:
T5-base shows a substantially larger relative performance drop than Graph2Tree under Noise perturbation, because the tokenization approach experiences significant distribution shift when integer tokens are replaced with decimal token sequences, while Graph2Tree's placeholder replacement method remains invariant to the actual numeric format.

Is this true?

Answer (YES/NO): YES